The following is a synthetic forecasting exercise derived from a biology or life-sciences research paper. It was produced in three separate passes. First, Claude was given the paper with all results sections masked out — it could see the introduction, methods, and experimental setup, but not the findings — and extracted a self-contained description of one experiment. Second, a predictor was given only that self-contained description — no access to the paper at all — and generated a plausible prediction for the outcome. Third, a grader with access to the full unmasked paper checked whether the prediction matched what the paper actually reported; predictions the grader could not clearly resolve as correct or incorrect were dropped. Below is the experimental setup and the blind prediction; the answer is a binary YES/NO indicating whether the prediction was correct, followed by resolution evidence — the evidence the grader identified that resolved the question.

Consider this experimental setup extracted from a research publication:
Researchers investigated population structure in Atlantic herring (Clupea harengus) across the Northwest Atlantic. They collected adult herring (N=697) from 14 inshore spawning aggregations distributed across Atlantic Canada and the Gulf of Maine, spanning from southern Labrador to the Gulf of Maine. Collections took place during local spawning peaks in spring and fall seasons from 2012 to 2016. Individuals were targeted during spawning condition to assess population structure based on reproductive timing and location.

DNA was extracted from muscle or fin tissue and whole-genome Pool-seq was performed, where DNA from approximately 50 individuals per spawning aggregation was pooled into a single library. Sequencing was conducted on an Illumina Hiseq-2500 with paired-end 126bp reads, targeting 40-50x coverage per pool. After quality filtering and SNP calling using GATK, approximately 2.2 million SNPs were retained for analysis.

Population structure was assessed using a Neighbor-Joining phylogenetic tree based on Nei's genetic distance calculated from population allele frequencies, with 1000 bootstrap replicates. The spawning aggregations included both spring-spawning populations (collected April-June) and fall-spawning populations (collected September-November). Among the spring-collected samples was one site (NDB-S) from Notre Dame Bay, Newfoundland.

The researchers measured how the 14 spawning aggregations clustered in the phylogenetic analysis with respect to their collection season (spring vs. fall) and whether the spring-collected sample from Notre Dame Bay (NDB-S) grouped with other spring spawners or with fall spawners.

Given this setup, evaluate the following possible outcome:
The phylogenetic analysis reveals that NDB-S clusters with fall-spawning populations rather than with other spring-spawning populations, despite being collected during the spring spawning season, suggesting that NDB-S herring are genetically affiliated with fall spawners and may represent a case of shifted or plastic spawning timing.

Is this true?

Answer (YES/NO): YES